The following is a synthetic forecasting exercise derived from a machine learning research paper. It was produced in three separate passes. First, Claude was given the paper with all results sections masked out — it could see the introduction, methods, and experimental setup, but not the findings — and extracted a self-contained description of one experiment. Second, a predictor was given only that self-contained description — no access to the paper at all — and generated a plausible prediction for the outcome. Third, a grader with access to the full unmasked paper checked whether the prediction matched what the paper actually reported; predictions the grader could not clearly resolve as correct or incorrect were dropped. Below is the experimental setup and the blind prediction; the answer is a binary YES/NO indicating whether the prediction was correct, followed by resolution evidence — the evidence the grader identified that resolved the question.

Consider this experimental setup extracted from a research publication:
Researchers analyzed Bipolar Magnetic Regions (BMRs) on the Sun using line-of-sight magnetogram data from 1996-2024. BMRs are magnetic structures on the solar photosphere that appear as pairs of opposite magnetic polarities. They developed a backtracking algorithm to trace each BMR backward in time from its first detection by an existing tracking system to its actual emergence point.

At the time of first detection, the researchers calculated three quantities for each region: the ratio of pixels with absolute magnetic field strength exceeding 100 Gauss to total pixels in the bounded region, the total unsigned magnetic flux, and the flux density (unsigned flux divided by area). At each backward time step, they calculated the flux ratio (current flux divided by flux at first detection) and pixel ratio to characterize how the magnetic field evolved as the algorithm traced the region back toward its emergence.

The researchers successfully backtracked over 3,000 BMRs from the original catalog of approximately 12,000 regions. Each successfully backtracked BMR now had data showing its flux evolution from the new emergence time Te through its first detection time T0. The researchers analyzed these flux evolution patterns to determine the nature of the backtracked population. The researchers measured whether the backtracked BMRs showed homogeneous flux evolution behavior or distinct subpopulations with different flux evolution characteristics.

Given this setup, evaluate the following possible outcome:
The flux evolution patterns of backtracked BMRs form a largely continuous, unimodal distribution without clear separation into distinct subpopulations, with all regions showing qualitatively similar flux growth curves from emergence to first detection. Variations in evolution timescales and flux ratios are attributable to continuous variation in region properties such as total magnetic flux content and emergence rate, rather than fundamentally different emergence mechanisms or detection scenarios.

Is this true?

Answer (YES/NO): NO